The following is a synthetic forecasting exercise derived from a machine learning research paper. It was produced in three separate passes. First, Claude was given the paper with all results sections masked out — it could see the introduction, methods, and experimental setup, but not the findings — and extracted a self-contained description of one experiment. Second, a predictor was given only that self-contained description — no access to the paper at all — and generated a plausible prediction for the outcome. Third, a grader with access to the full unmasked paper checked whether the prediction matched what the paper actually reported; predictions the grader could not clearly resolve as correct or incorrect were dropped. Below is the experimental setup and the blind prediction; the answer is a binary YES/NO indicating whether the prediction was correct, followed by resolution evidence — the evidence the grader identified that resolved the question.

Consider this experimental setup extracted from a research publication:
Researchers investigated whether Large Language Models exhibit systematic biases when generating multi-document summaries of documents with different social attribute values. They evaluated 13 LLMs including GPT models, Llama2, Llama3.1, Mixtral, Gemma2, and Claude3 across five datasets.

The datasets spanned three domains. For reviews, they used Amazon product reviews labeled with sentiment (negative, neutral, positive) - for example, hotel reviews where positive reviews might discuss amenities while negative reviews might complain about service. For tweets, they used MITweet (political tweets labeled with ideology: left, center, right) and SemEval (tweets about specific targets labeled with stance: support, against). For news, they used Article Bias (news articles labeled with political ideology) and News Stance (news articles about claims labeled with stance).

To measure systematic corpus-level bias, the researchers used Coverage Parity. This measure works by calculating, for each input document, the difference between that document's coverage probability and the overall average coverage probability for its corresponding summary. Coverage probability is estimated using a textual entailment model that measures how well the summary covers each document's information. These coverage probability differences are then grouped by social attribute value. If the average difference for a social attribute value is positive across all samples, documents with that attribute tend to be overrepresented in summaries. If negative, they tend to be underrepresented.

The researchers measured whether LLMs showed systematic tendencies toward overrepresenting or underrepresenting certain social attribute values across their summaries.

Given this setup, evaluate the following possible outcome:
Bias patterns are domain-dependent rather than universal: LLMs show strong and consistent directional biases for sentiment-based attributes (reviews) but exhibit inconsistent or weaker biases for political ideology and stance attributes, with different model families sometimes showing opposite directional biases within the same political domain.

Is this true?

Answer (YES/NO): NO